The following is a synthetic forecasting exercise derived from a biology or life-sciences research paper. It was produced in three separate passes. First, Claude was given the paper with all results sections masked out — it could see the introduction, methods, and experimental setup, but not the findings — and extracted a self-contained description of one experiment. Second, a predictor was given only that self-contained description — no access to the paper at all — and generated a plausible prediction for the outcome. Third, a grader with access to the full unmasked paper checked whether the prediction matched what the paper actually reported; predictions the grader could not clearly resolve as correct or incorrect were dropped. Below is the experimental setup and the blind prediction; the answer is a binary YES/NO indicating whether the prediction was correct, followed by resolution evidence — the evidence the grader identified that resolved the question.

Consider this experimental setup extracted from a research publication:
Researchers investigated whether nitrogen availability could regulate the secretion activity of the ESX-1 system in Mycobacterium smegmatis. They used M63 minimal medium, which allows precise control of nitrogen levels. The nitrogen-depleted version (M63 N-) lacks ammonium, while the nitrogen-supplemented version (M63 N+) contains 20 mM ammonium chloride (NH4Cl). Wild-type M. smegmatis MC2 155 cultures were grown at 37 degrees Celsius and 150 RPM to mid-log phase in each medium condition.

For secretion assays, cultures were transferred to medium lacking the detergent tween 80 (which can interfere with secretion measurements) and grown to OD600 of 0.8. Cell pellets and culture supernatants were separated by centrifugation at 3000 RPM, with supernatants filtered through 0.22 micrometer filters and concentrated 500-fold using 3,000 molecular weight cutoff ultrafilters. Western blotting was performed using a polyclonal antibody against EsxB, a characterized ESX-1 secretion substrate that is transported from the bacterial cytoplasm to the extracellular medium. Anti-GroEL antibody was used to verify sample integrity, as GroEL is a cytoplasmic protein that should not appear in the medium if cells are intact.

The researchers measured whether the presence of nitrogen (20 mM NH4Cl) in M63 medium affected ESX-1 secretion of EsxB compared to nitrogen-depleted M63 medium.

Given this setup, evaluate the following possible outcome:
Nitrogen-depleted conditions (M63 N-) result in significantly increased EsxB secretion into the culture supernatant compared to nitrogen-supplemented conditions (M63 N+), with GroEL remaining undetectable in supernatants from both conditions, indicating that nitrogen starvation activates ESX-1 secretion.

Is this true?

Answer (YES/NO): NO